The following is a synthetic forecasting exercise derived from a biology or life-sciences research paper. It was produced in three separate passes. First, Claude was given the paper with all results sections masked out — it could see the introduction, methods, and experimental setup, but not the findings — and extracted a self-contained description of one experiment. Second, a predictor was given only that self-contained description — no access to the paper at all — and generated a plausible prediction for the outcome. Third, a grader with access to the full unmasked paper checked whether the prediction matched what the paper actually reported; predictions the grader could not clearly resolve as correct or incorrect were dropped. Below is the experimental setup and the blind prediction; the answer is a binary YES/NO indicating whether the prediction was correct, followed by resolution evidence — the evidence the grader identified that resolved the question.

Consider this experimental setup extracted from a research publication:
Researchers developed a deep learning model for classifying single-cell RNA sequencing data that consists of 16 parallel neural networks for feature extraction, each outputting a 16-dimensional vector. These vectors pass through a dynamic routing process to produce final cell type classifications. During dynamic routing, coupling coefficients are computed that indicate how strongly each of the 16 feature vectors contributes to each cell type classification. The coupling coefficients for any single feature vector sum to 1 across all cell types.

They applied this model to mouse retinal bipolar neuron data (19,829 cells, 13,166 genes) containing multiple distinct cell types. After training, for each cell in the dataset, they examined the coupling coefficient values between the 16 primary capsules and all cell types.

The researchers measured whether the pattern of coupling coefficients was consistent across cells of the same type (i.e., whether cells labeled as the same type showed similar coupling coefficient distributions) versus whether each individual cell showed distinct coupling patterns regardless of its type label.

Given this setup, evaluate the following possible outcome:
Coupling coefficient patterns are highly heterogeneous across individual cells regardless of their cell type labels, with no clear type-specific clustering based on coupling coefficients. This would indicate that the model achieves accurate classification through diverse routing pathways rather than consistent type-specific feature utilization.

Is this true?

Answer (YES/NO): NO